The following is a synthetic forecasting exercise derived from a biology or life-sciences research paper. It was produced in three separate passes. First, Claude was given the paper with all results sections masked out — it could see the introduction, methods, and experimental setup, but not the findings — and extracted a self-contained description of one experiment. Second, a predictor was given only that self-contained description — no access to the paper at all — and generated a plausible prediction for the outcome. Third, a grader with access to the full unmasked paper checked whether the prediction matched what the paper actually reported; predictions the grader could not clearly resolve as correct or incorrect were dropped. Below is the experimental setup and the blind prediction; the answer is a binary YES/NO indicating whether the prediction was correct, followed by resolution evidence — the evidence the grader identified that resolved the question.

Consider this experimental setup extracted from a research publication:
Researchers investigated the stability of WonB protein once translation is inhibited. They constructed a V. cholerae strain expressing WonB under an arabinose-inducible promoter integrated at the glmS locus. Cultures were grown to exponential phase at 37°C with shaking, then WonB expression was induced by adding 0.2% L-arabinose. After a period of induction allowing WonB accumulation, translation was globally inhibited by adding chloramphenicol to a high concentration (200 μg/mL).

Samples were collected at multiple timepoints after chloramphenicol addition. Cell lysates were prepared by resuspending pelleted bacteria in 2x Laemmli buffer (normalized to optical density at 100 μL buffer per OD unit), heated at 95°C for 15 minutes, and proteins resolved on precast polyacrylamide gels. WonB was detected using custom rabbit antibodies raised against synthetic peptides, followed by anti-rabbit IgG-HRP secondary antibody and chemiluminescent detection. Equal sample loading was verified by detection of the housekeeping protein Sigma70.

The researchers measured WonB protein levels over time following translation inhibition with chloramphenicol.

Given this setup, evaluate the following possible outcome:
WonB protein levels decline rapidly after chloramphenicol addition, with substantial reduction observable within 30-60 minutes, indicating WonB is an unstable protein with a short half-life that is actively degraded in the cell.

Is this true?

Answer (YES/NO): YES